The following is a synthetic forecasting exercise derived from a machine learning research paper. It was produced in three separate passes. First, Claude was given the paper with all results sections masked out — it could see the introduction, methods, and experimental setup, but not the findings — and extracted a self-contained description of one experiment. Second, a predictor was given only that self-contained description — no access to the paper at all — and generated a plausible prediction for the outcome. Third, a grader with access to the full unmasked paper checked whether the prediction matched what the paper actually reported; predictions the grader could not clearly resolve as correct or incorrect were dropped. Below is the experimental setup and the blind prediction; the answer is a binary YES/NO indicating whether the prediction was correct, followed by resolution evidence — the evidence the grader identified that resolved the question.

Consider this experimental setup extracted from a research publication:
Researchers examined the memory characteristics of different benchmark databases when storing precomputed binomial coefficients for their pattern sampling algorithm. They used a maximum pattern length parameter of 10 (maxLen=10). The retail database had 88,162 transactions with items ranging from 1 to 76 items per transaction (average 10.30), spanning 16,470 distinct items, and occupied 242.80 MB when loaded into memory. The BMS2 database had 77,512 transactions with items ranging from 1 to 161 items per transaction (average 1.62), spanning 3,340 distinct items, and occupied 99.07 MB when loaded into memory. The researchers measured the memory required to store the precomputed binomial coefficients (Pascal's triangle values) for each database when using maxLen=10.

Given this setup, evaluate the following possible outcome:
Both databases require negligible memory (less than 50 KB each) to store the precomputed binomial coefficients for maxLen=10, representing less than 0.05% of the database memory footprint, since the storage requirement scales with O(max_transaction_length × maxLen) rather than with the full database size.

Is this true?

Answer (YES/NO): NO